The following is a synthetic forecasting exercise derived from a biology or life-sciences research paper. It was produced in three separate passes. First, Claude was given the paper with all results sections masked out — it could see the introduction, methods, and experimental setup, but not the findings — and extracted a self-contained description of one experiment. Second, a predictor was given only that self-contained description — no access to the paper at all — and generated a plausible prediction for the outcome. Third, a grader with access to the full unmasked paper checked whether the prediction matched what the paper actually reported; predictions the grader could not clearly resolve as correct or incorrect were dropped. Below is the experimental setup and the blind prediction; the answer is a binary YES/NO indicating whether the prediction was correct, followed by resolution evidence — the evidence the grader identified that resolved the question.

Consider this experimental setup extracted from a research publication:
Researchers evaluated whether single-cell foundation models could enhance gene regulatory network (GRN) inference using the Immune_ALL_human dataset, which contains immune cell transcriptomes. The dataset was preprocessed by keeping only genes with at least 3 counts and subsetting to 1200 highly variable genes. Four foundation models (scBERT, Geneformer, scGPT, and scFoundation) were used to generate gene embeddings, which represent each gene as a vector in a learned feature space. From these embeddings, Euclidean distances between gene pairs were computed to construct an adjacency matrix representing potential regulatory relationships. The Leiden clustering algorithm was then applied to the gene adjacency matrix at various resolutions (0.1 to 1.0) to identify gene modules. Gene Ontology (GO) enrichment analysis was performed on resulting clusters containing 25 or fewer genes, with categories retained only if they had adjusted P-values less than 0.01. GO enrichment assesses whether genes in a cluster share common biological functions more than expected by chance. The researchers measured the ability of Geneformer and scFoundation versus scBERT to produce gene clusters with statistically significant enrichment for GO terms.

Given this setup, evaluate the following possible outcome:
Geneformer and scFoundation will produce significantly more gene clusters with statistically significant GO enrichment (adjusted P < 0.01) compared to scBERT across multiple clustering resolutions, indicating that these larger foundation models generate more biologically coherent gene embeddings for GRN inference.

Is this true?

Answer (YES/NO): YES